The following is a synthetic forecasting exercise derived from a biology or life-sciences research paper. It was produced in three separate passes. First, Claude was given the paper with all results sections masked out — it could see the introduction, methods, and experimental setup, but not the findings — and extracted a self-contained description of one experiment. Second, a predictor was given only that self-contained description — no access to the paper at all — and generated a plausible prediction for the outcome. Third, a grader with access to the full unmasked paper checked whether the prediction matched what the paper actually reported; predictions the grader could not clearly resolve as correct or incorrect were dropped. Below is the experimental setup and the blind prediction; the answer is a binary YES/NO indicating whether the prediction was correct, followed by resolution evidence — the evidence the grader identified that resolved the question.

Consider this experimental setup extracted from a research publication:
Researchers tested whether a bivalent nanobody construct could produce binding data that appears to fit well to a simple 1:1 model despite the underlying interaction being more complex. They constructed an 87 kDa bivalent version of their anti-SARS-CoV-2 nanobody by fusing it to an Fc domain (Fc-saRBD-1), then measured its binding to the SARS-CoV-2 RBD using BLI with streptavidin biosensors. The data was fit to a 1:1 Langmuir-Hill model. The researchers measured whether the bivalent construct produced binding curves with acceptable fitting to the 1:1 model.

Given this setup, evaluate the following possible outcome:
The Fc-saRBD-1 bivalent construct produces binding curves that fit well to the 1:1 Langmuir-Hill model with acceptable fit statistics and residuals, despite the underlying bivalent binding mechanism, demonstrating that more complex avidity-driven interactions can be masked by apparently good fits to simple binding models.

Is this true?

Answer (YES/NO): YES